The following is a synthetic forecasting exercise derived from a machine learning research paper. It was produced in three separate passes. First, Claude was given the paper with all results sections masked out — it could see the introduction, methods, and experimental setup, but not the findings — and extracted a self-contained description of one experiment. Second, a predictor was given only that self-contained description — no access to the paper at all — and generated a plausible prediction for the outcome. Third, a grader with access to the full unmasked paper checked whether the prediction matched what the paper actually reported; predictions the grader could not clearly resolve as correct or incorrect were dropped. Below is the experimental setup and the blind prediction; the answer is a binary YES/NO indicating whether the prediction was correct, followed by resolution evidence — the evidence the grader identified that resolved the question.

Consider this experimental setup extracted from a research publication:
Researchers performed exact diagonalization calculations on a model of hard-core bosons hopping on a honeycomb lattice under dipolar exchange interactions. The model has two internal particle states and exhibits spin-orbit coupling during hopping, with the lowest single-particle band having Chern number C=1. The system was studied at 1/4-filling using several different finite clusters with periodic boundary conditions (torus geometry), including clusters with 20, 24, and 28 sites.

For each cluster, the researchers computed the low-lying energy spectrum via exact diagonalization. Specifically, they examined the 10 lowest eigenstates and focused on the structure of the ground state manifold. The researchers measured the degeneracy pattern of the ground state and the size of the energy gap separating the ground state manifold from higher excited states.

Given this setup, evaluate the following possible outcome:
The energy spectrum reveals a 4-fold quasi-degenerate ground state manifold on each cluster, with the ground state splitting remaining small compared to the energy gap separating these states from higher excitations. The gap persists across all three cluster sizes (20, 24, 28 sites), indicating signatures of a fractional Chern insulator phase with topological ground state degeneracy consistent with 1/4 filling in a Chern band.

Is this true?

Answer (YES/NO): NO